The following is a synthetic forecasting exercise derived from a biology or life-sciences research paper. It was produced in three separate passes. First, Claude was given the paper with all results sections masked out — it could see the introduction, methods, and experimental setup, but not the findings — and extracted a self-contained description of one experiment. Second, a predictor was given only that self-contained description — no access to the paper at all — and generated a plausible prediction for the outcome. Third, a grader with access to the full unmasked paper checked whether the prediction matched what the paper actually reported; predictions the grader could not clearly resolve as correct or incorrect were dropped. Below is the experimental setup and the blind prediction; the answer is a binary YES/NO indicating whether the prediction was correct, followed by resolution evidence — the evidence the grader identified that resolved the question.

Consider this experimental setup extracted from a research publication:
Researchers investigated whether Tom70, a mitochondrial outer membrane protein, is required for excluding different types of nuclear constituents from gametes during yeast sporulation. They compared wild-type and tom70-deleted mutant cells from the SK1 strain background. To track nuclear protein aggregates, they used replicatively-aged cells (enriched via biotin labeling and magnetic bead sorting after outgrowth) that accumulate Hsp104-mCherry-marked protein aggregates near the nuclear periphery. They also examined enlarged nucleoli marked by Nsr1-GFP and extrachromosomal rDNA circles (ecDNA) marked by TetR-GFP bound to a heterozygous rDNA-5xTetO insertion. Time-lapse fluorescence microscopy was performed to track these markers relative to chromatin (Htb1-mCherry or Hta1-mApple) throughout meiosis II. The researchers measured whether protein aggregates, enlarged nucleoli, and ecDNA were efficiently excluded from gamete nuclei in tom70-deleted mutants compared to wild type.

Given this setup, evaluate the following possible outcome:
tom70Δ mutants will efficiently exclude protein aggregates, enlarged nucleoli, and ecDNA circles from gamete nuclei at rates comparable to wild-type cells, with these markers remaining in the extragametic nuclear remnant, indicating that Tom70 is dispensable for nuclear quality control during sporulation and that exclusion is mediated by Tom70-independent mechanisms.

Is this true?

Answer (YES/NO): YES